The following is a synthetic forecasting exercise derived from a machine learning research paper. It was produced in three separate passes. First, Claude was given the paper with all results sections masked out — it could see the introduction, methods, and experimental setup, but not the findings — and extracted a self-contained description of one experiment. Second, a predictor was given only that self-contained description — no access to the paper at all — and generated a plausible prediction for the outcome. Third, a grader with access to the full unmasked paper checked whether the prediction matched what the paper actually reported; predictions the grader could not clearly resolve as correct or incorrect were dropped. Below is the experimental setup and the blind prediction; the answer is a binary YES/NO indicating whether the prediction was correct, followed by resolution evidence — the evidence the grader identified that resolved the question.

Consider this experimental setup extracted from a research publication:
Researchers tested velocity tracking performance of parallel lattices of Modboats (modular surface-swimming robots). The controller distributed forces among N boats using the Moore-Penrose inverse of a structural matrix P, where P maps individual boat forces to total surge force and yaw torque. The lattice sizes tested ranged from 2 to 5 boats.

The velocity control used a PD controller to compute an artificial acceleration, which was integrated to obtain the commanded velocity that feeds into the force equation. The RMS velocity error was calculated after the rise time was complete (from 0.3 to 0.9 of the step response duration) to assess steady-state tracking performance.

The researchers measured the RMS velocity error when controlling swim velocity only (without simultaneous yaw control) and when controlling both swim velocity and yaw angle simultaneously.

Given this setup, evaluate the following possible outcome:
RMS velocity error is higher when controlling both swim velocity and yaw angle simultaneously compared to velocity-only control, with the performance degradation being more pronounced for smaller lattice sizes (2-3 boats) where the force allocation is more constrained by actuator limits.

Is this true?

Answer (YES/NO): NO